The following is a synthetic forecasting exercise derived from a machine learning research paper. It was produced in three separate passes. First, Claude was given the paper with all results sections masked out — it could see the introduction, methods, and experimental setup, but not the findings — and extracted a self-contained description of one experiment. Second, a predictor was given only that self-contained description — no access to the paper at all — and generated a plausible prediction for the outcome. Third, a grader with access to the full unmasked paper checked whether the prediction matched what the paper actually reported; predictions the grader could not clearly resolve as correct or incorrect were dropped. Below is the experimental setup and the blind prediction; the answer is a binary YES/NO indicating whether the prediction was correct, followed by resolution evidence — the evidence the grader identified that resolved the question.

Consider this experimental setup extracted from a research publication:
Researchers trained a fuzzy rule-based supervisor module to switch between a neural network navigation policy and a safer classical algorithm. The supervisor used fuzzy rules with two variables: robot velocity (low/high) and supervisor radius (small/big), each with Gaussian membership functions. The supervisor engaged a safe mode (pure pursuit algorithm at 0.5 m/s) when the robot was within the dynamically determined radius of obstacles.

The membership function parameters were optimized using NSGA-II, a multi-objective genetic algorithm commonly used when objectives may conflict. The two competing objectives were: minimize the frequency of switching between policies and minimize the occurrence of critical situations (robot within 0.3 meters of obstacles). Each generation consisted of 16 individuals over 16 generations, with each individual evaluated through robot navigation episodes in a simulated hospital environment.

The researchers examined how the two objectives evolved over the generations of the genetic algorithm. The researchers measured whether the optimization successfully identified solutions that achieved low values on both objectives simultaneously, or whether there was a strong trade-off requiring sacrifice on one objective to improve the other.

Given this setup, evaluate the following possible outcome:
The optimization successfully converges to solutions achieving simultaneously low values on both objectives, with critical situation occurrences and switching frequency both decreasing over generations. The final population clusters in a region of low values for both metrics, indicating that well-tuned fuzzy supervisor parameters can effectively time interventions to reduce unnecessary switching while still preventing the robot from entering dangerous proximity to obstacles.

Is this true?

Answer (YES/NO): YES